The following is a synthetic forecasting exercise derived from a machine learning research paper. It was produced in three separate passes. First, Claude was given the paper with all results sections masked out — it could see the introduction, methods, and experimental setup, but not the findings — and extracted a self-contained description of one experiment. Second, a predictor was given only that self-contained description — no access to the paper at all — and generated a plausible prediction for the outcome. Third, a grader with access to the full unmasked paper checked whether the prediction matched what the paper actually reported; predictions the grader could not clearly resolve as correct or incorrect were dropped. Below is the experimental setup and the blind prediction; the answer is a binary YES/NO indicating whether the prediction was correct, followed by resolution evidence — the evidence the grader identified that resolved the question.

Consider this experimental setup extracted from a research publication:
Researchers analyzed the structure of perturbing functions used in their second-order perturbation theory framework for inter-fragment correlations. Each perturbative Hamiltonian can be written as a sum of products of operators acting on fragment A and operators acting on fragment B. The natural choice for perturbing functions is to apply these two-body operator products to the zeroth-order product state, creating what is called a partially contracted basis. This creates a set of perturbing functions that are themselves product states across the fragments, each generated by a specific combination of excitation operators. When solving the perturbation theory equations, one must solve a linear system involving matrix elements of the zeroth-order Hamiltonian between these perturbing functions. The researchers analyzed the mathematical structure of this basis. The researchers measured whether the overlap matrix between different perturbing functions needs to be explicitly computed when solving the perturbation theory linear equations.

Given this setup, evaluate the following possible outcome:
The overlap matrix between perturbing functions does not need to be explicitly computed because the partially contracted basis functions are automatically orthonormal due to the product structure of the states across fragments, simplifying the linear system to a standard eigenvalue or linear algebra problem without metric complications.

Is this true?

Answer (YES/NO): NO